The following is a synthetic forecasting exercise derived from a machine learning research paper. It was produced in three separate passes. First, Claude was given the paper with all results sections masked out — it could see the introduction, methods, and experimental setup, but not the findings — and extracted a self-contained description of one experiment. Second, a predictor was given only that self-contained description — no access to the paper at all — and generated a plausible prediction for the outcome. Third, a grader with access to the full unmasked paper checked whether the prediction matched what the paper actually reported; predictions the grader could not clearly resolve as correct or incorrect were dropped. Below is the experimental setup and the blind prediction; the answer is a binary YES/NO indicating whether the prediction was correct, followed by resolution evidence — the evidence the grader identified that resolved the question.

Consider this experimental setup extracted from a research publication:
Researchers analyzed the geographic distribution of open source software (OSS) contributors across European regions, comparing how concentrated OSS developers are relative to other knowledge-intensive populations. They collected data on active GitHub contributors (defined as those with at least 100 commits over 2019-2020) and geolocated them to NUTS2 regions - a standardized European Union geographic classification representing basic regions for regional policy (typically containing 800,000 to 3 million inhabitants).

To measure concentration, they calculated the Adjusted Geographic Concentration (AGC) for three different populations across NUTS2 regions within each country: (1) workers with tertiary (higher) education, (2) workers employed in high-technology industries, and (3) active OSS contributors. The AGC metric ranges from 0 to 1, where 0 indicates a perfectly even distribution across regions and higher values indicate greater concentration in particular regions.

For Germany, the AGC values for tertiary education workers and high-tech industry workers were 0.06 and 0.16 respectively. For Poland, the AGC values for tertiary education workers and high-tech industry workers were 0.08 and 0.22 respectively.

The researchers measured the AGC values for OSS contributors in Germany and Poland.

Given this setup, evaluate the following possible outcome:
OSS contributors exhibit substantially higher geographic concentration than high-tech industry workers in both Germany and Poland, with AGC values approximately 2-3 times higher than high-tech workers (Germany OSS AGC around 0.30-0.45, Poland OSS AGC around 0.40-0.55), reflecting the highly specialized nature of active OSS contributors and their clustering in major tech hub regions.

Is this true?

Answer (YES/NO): NO